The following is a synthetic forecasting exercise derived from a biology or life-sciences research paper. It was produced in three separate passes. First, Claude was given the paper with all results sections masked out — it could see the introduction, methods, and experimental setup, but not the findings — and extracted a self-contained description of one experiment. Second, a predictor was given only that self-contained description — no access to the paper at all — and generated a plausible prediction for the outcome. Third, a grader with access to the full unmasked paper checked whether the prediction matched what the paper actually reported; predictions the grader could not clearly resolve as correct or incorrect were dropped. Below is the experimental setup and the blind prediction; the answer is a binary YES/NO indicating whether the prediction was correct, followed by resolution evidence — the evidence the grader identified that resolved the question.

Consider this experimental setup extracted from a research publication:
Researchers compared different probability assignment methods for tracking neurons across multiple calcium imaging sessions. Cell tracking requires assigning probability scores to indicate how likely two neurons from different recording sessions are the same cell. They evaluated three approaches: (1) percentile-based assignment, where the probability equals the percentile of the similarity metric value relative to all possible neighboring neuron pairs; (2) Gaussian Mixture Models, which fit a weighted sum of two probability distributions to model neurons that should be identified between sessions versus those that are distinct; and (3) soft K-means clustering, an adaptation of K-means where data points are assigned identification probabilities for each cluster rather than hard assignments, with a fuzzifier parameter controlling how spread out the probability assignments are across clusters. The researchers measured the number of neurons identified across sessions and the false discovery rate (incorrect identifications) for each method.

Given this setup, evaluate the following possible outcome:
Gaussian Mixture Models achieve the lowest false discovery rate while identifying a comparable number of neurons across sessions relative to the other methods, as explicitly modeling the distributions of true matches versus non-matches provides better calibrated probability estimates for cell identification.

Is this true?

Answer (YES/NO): NO